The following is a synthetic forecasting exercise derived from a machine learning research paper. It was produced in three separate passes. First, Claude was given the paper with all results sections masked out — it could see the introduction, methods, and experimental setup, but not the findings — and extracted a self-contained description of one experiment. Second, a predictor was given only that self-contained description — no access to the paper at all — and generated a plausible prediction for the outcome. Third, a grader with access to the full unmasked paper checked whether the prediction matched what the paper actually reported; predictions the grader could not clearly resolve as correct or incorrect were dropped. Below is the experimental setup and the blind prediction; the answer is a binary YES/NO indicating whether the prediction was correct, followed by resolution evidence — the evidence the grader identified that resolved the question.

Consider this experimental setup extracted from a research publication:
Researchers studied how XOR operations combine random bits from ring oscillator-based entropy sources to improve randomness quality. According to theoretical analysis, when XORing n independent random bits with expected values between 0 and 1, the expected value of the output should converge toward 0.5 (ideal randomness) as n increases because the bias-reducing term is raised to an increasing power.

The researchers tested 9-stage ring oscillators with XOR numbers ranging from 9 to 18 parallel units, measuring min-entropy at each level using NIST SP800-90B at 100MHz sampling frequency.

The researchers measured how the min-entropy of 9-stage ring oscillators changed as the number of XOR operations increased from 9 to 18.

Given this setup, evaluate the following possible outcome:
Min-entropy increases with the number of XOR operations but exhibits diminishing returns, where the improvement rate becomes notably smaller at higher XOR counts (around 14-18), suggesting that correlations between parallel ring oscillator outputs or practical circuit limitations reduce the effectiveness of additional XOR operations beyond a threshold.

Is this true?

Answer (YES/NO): YES